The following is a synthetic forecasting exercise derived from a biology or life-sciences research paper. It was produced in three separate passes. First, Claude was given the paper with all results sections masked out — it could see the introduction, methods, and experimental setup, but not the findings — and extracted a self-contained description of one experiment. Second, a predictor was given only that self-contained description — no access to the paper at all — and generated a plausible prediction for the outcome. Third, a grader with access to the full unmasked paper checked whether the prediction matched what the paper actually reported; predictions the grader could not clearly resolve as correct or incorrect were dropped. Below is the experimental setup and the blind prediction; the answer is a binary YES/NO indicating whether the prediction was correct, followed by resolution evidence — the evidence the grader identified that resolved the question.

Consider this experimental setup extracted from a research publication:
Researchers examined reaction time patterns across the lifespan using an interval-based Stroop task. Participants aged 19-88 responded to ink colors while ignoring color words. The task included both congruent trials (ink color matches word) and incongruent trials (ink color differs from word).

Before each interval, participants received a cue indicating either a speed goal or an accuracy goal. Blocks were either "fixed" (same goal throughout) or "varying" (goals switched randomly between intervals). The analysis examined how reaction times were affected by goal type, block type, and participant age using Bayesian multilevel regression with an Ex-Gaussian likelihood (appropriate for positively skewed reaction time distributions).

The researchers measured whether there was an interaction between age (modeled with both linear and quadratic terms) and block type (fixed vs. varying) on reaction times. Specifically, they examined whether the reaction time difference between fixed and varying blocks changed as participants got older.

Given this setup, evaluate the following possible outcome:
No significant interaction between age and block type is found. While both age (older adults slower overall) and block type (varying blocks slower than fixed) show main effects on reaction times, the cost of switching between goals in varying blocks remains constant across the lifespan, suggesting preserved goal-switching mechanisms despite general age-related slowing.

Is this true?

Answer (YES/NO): NO